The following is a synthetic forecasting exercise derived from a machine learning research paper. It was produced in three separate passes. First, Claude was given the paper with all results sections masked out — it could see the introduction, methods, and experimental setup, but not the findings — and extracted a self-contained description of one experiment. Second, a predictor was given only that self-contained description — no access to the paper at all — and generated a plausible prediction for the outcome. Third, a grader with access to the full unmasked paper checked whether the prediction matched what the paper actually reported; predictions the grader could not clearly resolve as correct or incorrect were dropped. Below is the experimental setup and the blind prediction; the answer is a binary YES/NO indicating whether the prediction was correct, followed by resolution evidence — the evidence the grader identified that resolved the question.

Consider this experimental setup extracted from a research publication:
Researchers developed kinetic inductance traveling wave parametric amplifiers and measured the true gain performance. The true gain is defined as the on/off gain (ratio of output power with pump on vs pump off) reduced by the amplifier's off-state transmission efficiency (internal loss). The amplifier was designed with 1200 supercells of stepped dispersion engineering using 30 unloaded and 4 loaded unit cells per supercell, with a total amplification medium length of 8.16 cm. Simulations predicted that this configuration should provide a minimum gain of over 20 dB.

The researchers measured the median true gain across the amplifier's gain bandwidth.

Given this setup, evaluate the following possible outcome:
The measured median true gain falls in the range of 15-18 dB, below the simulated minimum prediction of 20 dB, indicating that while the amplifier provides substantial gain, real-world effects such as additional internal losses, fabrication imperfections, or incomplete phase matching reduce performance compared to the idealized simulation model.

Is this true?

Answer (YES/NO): YES